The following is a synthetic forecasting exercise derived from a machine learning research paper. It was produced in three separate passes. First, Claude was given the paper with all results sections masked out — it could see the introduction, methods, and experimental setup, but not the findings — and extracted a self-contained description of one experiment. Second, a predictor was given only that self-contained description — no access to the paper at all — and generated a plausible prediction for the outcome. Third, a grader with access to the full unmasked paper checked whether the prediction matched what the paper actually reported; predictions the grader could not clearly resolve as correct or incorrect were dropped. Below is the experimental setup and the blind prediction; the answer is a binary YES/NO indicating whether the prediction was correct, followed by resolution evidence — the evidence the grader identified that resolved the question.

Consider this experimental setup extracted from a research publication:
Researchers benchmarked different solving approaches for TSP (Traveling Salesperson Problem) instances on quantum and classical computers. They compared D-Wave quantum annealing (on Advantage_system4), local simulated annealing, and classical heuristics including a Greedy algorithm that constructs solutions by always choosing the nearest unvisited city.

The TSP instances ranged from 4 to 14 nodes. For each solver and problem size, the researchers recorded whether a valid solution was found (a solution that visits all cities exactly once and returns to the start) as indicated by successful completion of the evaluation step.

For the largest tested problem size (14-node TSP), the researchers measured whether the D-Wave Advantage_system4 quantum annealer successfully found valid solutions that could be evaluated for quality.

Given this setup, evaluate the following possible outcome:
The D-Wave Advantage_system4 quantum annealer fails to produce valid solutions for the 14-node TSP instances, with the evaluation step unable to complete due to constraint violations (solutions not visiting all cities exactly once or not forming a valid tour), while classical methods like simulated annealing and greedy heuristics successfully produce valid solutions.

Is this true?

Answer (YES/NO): YES